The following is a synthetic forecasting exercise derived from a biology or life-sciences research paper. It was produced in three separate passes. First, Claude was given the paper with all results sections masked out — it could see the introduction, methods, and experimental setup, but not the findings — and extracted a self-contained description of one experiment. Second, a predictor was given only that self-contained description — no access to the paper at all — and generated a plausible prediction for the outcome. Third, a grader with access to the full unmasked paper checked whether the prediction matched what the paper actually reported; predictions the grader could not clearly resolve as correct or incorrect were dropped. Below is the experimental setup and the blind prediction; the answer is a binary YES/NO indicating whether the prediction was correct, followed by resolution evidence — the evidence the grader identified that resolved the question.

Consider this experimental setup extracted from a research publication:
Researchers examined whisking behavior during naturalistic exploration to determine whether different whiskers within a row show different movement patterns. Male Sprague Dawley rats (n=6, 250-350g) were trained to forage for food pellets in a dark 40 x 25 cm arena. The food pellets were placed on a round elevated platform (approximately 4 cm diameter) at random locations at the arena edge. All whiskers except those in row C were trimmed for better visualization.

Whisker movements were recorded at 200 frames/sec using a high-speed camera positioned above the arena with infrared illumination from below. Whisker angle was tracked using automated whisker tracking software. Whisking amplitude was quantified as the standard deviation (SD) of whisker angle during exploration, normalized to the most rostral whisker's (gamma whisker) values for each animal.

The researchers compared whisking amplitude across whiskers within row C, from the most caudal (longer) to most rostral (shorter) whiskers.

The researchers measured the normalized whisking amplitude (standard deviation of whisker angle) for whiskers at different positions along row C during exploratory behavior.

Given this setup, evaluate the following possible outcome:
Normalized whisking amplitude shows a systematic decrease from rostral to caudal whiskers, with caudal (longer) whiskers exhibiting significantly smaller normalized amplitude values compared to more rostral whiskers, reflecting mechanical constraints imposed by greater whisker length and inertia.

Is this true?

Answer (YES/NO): NO